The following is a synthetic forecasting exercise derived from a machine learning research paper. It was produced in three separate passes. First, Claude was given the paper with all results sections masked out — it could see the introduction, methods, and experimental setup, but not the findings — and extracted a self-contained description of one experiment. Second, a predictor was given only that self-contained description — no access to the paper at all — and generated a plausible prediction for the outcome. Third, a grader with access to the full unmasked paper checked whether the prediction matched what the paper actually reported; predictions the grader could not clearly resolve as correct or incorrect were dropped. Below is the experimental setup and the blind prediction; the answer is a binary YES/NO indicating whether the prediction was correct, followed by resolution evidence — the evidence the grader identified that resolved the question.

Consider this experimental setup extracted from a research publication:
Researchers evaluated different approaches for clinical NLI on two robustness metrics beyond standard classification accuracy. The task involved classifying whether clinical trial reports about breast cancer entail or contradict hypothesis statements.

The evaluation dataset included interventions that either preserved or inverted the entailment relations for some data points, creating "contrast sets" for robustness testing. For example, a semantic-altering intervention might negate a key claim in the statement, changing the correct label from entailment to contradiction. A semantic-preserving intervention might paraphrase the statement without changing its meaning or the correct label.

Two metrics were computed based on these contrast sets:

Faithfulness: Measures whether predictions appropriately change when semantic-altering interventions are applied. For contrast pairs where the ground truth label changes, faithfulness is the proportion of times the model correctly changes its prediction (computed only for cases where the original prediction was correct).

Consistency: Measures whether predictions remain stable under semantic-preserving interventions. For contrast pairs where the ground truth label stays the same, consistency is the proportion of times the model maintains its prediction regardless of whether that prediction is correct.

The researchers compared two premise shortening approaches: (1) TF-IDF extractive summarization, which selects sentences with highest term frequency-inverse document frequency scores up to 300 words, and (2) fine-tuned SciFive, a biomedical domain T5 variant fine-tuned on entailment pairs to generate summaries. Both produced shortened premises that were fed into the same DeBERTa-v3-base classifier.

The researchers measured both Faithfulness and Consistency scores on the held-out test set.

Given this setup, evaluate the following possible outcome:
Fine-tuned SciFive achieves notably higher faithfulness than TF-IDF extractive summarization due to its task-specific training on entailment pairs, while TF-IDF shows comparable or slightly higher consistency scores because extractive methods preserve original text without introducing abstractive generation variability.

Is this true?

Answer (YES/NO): NO